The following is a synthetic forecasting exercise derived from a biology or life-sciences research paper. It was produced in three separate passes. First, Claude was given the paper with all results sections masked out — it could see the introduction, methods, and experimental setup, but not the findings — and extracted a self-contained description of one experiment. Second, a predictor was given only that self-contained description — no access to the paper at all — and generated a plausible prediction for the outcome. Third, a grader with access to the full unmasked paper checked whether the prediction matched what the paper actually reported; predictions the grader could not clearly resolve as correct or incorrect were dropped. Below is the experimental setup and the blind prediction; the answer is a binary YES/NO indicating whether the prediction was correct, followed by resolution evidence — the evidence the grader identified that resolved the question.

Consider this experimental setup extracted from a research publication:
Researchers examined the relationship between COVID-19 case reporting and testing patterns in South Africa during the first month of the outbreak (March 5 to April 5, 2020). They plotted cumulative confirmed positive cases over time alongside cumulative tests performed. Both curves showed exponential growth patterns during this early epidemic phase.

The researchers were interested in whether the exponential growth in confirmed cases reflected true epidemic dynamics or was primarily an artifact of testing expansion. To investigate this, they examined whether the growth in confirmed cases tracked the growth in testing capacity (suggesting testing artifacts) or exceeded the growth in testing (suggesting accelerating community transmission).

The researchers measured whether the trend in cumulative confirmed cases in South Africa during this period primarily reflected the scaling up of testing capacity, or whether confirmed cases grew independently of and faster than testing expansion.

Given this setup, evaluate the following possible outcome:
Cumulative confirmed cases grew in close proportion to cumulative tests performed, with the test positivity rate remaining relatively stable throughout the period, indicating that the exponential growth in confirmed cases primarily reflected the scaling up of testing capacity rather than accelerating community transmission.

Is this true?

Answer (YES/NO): YES